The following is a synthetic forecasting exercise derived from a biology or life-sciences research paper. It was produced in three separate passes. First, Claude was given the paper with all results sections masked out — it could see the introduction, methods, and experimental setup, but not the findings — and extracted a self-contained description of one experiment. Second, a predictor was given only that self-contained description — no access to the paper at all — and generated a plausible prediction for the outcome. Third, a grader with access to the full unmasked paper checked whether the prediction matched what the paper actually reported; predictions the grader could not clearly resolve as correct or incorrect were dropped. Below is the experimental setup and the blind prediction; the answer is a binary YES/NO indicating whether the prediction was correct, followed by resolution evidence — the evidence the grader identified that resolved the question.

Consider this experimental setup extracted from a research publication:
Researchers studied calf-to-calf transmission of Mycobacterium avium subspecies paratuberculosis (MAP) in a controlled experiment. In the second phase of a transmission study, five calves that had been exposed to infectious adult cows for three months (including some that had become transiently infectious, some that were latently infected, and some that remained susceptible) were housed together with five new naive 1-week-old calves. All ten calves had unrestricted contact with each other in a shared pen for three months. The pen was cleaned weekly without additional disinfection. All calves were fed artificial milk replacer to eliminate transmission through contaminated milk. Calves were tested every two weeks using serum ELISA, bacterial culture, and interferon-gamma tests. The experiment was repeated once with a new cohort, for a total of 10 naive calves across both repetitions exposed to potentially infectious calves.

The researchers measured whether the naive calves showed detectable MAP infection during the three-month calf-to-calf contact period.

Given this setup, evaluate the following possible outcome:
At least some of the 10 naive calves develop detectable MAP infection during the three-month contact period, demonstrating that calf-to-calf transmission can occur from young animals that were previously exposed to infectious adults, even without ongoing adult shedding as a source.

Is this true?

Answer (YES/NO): NO